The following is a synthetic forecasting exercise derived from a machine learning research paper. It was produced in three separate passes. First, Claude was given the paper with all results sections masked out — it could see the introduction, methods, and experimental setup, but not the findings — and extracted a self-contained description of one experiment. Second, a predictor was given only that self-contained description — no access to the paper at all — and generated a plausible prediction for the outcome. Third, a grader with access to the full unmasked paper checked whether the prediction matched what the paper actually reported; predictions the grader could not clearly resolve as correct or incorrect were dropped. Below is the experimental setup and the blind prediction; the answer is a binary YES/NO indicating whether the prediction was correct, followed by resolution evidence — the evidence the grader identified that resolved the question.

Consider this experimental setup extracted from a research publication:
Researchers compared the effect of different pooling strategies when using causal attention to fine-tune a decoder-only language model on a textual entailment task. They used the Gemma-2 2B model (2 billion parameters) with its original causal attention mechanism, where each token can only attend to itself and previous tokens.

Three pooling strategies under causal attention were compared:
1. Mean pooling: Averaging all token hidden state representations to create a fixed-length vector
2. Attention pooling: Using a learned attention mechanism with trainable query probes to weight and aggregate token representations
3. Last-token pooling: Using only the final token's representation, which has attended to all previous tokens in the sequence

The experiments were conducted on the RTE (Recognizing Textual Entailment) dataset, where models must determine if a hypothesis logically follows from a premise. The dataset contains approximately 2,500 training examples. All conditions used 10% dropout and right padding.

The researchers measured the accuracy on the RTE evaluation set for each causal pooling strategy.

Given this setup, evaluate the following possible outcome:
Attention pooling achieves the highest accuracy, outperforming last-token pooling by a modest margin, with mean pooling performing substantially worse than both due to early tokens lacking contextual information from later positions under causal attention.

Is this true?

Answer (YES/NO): NO